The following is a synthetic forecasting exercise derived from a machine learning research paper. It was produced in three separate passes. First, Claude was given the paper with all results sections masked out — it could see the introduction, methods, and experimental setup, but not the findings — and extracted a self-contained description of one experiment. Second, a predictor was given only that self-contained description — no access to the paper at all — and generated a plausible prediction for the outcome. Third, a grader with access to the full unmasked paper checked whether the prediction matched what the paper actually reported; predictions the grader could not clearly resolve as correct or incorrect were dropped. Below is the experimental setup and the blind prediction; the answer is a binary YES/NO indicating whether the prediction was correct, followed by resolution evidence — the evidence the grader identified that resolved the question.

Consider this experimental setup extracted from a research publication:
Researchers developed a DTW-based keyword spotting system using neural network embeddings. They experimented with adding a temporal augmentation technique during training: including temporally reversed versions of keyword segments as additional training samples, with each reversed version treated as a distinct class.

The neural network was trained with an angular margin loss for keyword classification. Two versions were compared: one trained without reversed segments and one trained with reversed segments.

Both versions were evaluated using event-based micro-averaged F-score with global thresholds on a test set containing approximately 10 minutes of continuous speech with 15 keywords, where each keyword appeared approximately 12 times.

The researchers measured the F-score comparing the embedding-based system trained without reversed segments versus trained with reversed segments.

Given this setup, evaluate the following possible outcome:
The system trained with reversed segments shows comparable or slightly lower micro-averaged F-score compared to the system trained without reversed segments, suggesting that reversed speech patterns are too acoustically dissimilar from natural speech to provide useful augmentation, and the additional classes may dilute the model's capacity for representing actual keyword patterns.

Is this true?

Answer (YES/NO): NO